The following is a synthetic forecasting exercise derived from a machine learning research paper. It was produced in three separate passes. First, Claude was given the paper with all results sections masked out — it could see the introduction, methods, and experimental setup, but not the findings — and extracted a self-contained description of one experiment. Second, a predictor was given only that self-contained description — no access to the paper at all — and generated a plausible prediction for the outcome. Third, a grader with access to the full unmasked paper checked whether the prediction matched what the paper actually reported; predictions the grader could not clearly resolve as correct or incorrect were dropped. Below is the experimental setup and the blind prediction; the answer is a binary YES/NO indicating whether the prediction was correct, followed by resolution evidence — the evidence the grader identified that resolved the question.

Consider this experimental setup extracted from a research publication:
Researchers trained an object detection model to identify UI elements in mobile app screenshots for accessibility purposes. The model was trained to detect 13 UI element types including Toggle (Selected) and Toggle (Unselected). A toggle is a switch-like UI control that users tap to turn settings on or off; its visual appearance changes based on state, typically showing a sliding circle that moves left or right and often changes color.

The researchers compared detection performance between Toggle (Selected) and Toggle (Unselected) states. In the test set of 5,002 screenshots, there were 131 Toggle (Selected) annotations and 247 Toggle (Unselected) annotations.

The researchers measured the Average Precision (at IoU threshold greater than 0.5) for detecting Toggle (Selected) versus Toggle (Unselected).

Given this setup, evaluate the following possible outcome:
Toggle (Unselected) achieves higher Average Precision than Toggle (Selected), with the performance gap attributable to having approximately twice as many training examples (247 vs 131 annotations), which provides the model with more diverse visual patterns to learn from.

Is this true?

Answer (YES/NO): NO